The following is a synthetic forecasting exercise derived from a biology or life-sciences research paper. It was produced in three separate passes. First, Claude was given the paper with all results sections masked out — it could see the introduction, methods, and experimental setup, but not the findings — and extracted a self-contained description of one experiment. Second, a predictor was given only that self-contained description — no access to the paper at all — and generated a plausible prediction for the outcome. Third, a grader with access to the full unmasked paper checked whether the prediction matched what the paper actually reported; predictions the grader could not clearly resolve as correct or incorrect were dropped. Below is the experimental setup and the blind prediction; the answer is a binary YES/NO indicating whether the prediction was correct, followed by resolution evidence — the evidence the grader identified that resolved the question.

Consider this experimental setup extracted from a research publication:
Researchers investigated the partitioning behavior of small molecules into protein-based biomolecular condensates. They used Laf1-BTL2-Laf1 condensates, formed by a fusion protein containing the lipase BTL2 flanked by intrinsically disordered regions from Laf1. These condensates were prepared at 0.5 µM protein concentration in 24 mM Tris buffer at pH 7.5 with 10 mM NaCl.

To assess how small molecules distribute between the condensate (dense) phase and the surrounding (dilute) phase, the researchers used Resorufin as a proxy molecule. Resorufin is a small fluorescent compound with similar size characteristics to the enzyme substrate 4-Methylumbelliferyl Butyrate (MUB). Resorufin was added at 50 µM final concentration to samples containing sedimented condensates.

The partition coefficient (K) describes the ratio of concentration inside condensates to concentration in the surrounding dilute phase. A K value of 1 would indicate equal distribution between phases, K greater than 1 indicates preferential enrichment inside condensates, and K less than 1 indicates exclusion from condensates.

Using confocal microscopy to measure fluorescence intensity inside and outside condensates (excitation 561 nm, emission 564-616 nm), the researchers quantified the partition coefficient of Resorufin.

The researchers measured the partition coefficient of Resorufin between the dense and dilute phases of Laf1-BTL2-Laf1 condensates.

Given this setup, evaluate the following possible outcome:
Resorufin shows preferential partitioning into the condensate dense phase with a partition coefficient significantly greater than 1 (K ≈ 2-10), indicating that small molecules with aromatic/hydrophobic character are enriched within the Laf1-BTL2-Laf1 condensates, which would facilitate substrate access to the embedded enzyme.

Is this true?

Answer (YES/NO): YES